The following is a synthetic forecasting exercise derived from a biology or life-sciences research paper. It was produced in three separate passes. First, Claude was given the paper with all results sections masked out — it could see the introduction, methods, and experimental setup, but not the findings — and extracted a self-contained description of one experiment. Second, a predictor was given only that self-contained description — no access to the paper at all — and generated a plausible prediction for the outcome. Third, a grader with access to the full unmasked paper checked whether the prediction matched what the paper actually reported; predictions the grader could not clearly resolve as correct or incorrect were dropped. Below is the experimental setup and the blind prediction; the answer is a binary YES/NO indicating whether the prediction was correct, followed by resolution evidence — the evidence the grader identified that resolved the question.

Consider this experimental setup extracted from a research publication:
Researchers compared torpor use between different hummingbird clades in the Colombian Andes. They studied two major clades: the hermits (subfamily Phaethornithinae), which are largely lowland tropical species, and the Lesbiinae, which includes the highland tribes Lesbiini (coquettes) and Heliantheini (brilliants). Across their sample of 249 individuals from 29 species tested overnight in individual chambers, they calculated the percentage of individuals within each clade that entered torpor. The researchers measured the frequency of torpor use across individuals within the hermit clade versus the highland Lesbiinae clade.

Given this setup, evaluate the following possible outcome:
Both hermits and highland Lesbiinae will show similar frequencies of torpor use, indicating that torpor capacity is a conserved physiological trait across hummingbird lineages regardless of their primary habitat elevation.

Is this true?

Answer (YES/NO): NO